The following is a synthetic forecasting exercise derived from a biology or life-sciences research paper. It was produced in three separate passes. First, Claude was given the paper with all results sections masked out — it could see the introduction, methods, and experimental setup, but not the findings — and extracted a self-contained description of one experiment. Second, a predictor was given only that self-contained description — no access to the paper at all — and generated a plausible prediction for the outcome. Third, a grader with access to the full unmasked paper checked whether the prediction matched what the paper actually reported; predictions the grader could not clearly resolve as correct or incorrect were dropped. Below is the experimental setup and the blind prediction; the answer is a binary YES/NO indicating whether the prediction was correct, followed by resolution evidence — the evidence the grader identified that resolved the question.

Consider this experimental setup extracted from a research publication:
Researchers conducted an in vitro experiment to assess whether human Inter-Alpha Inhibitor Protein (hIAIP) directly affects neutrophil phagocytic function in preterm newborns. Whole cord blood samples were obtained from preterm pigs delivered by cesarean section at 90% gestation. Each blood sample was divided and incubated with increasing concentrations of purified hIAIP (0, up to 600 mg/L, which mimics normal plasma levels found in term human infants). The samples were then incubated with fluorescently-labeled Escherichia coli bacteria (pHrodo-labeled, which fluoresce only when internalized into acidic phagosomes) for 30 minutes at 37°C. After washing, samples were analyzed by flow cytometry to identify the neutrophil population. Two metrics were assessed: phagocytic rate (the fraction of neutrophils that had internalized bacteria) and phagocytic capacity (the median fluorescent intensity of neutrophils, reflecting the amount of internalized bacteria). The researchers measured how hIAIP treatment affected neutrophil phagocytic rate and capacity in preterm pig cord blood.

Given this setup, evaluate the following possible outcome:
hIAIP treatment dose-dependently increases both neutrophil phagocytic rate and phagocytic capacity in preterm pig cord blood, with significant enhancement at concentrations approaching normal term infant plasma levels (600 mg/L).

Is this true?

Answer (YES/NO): NO